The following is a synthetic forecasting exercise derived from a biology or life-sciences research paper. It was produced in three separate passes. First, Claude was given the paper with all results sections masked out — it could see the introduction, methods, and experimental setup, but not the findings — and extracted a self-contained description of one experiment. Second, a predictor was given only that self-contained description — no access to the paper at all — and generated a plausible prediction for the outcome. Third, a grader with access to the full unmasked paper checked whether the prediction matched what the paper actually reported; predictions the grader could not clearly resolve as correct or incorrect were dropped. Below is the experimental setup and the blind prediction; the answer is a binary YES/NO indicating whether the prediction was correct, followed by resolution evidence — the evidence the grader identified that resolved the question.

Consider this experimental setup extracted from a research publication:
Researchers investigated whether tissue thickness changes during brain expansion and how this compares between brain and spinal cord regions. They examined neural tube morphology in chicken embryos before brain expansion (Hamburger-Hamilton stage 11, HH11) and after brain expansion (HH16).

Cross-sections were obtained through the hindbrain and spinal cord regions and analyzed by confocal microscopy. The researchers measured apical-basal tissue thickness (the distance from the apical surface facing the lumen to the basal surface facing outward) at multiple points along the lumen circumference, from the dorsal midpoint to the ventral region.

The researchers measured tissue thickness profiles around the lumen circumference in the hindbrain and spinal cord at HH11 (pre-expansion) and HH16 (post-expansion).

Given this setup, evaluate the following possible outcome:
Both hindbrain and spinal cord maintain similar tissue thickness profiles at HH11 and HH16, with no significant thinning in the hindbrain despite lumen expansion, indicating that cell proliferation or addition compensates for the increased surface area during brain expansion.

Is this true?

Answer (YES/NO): NO